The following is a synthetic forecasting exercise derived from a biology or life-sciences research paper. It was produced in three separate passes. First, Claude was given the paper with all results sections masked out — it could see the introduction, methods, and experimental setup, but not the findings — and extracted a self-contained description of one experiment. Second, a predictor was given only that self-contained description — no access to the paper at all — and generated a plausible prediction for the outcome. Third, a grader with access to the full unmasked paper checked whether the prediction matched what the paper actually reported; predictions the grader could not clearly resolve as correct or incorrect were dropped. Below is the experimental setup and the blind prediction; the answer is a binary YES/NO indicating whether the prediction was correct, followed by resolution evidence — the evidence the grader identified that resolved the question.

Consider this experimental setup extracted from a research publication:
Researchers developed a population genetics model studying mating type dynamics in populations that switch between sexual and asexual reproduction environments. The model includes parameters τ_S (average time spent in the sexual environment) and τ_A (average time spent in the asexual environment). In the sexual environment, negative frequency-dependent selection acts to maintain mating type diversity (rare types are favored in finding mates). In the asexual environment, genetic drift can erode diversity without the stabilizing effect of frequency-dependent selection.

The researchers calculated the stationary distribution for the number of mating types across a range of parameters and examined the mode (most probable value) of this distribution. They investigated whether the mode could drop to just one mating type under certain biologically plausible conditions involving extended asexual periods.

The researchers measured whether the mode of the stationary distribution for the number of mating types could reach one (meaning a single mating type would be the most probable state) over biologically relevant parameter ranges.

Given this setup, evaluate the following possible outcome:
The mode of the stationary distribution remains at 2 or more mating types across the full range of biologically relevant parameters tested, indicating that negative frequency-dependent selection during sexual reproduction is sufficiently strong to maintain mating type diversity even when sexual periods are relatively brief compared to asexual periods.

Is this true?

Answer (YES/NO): NO